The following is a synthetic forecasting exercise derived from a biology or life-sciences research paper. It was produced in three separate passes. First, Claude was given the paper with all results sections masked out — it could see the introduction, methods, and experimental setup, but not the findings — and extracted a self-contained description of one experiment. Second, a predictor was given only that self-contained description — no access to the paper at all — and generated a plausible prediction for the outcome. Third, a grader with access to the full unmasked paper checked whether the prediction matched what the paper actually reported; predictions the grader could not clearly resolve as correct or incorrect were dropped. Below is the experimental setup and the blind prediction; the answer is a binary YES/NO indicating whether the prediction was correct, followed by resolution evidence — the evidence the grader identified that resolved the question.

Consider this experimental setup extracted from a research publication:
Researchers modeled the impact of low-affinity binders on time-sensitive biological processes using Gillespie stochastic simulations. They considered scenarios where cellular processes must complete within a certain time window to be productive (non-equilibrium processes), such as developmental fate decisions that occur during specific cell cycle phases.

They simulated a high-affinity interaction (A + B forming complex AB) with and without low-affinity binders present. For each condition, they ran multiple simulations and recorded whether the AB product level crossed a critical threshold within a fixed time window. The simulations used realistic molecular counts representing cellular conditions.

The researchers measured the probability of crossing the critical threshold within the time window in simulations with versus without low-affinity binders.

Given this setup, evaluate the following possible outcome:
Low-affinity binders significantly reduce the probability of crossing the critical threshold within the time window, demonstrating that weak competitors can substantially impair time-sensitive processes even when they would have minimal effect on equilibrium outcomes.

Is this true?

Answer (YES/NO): YES